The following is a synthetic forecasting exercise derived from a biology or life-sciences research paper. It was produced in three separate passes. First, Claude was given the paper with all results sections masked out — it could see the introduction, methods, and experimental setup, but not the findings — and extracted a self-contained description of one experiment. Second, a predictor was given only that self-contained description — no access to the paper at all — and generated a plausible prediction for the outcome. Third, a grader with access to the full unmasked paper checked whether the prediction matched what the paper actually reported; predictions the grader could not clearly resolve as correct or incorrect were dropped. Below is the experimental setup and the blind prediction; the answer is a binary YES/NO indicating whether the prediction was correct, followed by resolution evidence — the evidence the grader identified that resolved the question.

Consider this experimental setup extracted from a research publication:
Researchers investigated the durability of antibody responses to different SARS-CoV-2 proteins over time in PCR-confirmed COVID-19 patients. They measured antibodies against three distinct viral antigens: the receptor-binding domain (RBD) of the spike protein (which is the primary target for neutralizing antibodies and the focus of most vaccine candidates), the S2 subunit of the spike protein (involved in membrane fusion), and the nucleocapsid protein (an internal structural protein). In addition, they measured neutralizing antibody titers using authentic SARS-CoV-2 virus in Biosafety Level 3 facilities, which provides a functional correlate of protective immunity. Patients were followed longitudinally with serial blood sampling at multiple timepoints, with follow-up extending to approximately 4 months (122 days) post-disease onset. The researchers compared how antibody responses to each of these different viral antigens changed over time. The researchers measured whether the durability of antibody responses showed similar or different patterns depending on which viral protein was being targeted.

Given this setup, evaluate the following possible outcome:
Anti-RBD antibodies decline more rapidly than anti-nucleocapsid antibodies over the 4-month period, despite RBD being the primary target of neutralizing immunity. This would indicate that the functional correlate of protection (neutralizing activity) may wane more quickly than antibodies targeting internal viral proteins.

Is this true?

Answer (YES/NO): NO